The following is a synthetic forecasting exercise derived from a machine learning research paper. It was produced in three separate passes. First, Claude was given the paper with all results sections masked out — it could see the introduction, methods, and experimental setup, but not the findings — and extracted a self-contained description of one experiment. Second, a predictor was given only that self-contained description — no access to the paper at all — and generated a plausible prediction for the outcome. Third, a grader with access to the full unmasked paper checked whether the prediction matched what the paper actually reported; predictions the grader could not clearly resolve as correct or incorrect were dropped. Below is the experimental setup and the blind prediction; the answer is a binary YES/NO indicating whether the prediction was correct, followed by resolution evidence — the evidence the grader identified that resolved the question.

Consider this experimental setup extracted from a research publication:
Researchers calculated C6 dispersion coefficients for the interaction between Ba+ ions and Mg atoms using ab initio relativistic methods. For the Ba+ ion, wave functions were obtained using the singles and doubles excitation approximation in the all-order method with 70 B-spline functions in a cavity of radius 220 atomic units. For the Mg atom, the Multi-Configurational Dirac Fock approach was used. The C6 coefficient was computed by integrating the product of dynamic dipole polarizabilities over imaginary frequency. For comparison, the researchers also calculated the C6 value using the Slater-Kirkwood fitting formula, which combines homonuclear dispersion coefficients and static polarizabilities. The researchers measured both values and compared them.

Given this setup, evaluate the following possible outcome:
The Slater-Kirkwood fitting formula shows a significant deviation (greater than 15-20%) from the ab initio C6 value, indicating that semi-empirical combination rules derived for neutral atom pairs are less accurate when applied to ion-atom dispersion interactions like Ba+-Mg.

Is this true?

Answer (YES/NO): NO